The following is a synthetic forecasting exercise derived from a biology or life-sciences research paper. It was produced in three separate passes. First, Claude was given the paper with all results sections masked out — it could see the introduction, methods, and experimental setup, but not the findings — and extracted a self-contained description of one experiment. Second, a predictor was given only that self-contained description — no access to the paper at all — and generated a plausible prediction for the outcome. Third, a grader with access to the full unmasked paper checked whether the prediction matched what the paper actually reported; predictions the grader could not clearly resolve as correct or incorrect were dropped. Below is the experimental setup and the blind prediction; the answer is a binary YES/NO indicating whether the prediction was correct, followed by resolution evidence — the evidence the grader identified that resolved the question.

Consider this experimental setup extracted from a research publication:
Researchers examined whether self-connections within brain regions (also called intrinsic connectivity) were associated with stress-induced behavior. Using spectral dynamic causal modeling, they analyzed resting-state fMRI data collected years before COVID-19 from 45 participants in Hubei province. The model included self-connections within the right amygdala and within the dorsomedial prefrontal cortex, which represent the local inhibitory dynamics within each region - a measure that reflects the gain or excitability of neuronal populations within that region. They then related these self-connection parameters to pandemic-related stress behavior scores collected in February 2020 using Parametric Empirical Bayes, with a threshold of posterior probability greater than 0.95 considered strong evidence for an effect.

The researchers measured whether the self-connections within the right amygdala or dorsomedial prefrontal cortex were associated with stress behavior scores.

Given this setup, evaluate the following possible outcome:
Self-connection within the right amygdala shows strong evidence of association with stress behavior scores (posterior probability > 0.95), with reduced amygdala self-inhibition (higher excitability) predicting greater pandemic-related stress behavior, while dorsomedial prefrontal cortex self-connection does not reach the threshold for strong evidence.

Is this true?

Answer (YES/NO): YES